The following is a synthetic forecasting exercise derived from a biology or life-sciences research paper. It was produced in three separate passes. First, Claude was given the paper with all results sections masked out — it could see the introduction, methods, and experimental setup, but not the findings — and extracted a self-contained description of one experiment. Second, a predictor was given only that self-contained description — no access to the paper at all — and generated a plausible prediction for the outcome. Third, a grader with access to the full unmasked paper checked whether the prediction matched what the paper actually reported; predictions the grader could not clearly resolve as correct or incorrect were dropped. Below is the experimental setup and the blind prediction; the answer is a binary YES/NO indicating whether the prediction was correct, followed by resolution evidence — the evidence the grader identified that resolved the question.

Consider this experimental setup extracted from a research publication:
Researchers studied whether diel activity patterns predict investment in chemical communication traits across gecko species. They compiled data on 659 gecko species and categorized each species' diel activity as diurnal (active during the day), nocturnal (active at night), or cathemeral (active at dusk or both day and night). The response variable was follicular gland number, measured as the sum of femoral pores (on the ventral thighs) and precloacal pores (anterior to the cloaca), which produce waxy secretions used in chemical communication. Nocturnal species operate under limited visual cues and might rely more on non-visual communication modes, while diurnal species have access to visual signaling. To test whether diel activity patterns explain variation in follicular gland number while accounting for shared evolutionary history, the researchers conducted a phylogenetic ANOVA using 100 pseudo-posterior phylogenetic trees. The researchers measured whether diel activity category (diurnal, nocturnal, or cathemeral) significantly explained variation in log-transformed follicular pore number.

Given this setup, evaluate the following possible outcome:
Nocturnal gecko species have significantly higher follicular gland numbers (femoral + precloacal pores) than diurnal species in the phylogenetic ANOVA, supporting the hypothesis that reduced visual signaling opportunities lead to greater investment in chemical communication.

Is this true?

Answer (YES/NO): NO